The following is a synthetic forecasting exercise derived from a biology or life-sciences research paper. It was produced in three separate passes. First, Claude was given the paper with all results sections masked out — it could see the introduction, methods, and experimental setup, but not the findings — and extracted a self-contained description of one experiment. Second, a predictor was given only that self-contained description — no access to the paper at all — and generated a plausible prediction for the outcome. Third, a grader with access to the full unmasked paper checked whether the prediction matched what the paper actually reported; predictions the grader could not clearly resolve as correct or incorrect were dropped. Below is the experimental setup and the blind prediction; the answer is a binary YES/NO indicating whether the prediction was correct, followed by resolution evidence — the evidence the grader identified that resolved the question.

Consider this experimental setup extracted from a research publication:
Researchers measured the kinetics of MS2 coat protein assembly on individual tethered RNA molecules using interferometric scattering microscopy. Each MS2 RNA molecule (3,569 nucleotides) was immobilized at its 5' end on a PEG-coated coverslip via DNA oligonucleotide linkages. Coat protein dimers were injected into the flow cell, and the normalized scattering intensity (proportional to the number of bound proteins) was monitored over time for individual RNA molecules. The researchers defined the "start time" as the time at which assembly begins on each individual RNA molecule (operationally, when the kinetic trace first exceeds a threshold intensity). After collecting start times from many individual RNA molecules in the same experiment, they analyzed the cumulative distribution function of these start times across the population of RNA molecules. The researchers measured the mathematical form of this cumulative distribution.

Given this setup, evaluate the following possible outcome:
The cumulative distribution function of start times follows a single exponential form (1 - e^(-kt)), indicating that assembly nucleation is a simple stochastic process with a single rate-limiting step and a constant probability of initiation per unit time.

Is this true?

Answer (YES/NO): YES